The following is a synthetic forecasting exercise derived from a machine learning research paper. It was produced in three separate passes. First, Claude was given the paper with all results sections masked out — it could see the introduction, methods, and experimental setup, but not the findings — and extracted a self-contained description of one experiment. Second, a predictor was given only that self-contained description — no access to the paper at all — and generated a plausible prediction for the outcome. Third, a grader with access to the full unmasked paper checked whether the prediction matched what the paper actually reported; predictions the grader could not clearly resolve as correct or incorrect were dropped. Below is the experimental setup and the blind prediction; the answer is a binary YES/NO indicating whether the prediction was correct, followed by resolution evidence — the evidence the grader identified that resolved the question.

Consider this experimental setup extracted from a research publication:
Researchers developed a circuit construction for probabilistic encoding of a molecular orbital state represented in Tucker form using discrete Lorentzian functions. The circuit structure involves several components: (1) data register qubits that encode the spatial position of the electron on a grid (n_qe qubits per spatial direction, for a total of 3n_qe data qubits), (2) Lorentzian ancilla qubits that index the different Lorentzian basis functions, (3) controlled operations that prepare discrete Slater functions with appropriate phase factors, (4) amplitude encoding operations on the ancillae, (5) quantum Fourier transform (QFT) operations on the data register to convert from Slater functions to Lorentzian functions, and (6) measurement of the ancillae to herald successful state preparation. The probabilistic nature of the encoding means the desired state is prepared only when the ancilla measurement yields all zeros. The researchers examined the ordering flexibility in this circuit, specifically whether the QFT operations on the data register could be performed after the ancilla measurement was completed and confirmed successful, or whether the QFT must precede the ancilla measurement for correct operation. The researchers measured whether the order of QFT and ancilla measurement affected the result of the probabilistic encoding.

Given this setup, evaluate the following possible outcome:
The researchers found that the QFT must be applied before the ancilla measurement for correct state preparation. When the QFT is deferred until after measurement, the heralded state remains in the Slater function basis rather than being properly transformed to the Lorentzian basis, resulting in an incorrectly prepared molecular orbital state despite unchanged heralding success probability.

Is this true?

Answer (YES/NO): NO